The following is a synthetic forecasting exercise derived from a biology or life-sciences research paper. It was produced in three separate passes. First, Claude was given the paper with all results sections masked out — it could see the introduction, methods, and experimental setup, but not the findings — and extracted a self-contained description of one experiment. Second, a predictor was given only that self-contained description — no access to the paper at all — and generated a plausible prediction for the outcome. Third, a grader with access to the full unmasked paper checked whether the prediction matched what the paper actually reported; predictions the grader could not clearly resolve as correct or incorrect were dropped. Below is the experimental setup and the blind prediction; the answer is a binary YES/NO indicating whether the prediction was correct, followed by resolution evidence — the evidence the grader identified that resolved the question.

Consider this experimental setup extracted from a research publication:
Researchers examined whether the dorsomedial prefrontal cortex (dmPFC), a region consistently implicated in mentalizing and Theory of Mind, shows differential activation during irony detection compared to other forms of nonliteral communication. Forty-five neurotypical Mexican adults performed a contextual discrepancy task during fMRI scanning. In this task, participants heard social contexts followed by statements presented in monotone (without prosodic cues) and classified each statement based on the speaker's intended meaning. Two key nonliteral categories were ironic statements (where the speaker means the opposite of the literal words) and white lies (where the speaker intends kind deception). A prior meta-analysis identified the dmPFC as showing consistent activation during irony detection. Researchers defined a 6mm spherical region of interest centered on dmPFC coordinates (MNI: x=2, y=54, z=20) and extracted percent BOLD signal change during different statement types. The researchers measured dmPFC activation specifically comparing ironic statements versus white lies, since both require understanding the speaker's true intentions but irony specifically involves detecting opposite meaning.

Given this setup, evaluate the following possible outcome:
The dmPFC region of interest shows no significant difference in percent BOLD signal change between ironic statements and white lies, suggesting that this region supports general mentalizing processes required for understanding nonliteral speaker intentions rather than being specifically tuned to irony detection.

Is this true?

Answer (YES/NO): YES